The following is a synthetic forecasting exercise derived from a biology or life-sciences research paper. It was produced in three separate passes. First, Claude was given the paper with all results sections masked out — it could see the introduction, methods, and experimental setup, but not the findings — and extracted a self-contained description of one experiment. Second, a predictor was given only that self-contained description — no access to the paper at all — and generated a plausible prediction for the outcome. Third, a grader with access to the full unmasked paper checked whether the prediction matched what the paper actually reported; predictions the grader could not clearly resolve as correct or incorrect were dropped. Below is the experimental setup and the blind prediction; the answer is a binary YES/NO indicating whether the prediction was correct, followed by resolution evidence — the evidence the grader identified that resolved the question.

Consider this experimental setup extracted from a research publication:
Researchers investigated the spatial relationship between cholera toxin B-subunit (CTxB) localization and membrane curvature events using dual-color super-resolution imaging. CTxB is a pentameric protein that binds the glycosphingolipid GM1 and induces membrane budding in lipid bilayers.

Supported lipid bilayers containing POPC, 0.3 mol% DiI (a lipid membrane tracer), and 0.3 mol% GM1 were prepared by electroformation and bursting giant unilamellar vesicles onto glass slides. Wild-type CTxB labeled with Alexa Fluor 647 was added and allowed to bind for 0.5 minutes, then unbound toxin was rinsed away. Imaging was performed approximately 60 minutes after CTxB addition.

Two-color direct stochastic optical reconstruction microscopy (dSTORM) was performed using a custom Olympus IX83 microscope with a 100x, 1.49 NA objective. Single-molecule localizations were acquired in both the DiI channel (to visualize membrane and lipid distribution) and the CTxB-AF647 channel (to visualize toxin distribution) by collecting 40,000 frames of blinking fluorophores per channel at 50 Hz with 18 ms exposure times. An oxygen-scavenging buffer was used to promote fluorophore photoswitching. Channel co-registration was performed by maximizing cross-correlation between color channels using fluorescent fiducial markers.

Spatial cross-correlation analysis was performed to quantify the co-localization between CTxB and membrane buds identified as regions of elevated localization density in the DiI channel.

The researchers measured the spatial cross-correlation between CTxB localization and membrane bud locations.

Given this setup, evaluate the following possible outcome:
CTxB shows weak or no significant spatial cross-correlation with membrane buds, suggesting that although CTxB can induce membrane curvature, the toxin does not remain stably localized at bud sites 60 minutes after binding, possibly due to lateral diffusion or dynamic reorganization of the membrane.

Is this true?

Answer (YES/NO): NO